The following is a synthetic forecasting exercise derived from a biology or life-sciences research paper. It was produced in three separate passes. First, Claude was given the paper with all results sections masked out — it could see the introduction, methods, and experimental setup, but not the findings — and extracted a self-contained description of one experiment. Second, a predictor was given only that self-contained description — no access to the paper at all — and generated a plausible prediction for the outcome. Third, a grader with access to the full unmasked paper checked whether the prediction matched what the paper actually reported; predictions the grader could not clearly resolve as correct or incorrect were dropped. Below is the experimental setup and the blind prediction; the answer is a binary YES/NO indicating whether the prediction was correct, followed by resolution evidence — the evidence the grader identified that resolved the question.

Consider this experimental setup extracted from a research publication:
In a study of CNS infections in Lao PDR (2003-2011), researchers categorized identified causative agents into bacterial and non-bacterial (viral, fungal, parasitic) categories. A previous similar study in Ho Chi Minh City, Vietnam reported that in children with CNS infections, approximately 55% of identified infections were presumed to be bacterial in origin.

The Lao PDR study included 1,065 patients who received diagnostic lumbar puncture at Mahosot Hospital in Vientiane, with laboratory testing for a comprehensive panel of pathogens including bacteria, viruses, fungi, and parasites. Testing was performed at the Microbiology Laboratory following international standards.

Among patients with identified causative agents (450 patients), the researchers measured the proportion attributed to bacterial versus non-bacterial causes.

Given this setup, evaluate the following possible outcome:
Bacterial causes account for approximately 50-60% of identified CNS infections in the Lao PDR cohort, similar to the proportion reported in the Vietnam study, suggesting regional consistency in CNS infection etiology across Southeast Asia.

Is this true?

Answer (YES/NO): NO